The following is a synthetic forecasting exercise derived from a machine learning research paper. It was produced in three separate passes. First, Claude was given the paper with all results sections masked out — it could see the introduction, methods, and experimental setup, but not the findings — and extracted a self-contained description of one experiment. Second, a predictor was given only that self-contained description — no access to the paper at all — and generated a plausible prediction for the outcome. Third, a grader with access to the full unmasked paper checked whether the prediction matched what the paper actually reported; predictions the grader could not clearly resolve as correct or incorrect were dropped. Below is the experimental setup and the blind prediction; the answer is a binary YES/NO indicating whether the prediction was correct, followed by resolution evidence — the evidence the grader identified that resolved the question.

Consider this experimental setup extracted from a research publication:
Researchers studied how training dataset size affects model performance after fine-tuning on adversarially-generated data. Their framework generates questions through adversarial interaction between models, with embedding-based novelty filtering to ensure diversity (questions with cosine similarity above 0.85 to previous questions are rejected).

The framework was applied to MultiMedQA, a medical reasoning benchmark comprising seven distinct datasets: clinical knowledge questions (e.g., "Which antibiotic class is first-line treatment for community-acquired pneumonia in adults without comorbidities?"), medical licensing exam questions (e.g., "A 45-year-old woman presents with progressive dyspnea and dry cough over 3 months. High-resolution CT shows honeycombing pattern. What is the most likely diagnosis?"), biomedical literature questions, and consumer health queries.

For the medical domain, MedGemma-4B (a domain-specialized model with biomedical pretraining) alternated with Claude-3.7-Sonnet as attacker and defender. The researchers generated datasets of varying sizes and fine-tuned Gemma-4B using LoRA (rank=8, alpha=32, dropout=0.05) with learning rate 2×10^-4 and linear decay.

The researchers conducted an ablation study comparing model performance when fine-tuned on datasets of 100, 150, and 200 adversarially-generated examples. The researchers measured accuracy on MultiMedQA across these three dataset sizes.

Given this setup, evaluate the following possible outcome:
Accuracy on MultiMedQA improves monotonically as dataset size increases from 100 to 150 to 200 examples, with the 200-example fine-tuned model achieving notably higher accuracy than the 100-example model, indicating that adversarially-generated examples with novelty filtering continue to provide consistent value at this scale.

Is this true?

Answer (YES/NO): NO